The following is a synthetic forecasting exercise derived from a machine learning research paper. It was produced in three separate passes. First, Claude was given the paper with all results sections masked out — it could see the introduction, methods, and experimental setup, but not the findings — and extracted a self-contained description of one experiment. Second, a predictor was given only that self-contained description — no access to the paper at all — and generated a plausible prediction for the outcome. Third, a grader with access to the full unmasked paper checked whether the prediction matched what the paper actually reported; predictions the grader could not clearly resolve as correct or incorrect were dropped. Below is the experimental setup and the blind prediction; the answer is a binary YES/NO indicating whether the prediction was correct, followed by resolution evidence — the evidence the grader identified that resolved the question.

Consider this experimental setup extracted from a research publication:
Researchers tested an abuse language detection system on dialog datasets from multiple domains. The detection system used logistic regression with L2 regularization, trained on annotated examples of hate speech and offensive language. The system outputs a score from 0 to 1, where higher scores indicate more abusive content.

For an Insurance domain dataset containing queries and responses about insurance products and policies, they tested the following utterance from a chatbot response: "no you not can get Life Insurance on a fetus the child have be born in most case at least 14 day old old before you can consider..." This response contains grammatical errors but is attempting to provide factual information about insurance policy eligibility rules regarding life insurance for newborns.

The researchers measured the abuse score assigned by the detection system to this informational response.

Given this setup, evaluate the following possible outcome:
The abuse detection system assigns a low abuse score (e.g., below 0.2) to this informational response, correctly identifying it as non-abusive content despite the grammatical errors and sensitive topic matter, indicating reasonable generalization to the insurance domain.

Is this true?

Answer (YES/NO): NO